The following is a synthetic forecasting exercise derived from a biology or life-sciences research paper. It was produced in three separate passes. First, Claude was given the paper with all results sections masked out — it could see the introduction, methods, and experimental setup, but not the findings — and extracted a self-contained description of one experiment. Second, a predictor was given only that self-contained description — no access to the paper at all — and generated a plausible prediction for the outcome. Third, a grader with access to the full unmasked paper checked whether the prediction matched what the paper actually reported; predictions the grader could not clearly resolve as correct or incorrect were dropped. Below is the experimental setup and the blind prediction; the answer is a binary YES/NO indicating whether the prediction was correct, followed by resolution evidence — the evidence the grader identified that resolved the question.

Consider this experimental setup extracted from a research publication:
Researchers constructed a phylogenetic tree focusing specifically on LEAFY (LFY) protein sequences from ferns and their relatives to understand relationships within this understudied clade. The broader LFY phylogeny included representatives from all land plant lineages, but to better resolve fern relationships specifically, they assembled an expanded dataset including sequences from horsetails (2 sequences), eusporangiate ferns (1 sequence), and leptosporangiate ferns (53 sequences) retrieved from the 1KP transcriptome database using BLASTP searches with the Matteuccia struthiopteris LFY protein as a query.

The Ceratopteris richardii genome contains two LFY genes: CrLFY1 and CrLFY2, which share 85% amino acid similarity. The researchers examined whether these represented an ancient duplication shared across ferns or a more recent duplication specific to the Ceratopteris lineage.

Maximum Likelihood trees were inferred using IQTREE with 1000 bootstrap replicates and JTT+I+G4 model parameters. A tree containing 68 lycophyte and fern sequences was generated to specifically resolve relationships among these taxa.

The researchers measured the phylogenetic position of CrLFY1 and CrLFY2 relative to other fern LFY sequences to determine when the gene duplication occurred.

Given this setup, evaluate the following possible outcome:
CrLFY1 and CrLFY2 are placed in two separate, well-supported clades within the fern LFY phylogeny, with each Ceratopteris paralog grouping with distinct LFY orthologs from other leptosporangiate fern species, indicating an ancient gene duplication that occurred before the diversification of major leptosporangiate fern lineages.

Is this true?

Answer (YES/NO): NO